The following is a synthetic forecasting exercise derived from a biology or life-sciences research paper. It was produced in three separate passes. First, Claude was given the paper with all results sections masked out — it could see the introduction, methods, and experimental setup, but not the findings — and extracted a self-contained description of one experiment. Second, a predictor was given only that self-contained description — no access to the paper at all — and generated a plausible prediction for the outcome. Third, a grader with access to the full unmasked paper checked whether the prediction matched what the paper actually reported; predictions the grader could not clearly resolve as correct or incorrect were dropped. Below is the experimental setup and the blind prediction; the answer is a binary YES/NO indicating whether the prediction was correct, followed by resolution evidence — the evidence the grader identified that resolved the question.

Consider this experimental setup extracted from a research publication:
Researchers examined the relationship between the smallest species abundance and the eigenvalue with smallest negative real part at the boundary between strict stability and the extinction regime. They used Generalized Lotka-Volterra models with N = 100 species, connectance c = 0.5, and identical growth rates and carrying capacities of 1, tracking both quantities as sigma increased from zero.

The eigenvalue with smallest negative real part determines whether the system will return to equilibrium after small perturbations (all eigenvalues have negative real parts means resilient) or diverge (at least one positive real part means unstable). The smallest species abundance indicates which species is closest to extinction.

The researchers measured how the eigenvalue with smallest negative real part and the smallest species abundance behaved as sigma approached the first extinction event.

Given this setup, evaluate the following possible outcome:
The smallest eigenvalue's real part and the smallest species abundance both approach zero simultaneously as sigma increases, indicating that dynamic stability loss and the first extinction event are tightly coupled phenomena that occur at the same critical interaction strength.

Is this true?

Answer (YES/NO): YES